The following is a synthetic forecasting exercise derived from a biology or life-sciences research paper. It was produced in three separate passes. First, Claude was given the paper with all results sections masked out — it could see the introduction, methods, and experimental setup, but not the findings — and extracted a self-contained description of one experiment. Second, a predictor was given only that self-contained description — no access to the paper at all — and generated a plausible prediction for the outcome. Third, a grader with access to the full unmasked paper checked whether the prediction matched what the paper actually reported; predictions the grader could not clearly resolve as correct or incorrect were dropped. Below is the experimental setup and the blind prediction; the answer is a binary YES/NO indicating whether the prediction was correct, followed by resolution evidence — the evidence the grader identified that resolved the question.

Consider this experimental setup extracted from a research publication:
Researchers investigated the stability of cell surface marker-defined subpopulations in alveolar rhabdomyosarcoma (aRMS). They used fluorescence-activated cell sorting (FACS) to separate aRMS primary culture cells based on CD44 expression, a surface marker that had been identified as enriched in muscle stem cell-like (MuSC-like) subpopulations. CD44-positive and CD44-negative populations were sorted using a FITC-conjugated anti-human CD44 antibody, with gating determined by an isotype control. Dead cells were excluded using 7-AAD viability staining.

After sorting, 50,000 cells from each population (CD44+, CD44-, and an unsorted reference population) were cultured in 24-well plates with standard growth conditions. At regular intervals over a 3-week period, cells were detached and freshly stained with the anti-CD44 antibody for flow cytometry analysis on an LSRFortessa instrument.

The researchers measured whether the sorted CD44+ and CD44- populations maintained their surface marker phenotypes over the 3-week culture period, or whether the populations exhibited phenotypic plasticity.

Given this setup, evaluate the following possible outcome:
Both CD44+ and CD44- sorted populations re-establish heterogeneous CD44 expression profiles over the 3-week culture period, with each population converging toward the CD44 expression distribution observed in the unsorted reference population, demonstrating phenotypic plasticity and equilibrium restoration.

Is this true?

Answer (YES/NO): YES